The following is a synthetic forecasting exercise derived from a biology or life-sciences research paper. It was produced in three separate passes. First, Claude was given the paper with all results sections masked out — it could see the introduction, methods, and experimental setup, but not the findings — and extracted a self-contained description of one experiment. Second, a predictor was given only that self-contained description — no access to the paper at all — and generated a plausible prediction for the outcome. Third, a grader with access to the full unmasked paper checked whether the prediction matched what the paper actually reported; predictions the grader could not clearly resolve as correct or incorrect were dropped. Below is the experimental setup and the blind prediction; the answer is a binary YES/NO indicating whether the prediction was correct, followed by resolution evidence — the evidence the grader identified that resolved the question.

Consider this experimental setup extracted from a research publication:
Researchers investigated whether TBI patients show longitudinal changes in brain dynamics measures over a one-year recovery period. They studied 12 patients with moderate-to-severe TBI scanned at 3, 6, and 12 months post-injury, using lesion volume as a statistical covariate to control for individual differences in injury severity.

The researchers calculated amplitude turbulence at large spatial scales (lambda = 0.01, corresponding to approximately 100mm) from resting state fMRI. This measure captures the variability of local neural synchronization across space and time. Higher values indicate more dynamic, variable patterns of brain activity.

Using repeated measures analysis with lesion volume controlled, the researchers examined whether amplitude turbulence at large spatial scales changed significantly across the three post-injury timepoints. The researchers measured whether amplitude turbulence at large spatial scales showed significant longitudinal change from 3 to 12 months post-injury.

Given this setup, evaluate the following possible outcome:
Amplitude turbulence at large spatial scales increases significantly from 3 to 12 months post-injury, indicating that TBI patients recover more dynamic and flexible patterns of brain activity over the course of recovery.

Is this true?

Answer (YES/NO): NO